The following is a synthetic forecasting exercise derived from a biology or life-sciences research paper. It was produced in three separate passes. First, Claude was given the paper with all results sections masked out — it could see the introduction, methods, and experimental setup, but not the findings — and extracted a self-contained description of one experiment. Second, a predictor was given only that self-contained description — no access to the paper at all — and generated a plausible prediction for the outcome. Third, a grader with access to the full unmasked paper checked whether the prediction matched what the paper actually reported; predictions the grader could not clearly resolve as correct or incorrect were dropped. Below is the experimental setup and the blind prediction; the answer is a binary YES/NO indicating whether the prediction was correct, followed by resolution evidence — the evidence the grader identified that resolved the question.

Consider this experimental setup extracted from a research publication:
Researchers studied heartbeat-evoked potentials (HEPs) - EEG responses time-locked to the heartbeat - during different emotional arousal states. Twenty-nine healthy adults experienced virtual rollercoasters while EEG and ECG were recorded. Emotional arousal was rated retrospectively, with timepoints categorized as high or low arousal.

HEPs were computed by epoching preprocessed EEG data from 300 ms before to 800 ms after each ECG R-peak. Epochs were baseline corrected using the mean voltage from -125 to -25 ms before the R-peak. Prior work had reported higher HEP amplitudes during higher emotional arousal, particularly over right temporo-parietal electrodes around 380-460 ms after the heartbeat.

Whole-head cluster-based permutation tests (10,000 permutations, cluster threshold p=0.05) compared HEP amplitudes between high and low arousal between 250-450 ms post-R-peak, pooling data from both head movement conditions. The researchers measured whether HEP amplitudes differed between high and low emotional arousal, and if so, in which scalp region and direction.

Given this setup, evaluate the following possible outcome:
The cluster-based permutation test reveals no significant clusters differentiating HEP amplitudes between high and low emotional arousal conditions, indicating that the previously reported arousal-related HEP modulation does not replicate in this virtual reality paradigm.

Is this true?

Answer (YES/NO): NO